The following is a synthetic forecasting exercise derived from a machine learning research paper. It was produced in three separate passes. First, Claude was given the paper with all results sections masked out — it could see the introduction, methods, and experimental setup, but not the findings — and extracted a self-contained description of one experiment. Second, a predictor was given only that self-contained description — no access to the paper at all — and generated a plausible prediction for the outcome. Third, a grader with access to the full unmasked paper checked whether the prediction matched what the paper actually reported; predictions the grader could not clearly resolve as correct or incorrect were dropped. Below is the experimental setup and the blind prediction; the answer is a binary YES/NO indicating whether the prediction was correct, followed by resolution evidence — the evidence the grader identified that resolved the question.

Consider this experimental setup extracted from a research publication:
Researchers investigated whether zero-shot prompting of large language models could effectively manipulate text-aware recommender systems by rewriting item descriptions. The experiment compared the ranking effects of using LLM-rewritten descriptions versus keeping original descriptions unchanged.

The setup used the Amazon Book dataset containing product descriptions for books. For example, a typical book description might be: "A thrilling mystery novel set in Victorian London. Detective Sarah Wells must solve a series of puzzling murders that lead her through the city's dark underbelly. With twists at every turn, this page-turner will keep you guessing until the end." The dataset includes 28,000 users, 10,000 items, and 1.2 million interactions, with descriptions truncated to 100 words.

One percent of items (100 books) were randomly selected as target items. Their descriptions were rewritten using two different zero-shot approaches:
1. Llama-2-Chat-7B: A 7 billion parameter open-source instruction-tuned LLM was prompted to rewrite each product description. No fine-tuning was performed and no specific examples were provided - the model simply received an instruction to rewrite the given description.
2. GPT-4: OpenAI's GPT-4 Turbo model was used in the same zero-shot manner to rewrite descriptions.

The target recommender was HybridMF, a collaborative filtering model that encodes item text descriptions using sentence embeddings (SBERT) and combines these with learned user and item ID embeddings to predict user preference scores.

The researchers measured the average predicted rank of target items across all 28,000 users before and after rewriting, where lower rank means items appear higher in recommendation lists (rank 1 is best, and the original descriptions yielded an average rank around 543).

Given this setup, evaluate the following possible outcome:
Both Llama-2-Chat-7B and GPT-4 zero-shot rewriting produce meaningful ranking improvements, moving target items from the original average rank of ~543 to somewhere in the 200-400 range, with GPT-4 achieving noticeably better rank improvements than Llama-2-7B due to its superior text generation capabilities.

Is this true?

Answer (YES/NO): NO